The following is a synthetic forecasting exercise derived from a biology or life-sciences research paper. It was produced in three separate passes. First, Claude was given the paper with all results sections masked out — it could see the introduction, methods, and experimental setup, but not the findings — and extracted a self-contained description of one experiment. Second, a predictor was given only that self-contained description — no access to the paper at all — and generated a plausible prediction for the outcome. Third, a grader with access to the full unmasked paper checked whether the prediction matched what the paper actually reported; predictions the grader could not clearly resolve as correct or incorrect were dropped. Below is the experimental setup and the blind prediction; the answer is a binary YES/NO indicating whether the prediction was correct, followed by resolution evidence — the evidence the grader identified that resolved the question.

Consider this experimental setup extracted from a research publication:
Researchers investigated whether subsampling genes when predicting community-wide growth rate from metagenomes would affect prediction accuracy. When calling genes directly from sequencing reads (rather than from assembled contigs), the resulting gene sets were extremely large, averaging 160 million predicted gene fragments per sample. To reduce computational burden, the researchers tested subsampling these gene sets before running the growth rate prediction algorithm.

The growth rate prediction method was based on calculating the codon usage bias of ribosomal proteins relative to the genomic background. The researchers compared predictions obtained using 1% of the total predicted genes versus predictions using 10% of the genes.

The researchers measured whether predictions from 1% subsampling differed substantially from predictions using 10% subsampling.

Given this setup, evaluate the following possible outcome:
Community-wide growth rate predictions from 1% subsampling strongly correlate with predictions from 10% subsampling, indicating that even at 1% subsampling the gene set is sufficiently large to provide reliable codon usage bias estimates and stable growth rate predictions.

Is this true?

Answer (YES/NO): YES